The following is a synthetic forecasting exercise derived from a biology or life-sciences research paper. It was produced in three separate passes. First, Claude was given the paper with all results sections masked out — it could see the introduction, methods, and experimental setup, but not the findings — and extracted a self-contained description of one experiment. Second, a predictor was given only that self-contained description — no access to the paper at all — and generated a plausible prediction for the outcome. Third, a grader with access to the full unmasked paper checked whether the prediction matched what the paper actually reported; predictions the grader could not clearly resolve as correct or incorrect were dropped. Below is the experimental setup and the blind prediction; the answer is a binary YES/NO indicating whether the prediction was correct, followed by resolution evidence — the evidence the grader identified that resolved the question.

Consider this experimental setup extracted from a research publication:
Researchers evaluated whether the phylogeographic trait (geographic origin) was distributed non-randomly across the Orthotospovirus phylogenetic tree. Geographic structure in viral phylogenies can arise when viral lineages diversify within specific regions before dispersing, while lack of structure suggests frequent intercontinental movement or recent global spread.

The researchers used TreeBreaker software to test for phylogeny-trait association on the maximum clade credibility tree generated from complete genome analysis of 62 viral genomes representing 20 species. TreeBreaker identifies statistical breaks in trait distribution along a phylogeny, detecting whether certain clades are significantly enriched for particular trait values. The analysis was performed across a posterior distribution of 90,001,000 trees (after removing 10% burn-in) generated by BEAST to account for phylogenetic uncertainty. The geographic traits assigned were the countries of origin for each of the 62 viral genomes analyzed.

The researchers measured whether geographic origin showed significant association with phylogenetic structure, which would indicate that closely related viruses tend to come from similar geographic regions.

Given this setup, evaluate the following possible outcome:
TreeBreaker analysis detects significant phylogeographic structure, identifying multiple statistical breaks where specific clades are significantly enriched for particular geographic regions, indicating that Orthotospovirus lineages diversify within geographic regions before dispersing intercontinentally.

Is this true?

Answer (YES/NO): YES